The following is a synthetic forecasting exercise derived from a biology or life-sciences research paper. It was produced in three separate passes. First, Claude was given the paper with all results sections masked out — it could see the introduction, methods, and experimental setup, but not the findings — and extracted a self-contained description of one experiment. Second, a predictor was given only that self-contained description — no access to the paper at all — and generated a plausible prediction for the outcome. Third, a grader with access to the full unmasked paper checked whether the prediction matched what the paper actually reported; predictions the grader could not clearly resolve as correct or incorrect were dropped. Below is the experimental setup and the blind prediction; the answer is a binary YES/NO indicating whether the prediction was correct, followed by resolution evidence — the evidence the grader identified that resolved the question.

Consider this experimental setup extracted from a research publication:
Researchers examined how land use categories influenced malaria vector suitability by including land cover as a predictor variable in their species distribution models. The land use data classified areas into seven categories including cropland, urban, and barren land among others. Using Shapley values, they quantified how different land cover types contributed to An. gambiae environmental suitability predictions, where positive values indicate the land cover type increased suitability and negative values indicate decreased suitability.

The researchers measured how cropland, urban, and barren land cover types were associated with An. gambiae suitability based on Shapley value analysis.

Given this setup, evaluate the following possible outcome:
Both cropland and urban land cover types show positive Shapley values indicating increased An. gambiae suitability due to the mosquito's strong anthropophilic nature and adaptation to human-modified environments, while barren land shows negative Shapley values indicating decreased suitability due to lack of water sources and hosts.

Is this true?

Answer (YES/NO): YES